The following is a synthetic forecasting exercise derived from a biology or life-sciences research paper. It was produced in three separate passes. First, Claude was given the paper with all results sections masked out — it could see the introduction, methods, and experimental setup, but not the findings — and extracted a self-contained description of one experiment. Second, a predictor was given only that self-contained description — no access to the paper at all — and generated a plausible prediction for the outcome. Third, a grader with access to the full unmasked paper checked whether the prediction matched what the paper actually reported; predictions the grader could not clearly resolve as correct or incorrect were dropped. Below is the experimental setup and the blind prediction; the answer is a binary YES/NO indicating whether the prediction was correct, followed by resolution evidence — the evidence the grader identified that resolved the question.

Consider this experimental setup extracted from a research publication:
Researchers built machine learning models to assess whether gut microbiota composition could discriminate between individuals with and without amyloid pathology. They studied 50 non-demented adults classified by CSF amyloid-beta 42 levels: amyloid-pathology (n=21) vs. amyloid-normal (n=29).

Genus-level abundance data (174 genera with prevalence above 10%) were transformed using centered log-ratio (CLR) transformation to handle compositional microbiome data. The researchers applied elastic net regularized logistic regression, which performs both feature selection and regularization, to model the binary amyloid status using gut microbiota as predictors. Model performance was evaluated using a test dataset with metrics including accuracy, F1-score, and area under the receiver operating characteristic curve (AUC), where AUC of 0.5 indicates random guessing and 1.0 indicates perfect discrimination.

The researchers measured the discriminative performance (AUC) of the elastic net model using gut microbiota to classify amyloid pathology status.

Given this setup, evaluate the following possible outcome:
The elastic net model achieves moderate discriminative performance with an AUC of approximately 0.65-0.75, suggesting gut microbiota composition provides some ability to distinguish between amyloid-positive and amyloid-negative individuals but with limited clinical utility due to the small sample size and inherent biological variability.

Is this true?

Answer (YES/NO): NO